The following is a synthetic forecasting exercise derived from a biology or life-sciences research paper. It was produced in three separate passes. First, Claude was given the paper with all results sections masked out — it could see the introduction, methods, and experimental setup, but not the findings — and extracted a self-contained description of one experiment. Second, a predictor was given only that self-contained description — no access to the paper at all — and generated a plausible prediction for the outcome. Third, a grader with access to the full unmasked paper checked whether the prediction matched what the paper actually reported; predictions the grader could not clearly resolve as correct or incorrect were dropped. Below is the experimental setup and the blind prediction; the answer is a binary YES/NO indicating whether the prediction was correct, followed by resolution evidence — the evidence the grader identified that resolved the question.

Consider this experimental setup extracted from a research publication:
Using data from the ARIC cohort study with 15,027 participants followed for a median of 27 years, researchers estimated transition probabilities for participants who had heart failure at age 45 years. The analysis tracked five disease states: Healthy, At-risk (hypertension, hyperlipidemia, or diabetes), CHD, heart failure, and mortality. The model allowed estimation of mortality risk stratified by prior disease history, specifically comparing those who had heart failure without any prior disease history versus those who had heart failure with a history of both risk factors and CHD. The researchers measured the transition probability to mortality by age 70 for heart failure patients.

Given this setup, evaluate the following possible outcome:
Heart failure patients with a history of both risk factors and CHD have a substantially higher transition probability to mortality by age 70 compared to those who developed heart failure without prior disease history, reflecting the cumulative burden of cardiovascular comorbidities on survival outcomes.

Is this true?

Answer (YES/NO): YES